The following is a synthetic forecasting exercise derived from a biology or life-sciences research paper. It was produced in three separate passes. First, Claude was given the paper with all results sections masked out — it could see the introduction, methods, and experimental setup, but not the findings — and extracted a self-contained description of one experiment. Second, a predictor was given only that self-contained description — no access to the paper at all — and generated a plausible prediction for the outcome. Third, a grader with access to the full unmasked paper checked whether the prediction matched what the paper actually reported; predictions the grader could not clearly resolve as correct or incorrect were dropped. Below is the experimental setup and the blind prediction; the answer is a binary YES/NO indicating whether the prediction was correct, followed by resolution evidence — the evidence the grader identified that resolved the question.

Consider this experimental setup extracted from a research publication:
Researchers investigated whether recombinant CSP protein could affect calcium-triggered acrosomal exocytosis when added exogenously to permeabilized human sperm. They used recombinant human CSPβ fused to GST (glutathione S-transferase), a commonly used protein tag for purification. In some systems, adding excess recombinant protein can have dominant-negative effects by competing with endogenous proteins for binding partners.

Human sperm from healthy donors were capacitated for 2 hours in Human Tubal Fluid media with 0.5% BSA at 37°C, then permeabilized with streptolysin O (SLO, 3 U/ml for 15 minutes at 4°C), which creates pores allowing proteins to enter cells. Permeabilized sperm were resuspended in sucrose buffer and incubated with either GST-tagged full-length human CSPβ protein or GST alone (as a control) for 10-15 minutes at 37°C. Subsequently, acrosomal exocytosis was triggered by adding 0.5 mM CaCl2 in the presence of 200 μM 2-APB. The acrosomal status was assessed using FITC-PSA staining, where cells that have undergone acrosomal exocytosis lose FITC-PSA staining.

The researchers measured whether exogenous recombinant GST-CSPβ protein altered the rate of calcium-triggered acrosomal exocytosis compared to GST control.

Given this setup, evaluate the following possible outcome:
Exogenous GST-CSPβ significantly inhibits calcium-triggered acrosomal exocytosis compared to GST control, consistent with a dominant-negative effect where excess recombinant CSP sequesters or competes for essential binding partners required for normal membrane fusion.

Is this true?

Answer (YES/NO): YES